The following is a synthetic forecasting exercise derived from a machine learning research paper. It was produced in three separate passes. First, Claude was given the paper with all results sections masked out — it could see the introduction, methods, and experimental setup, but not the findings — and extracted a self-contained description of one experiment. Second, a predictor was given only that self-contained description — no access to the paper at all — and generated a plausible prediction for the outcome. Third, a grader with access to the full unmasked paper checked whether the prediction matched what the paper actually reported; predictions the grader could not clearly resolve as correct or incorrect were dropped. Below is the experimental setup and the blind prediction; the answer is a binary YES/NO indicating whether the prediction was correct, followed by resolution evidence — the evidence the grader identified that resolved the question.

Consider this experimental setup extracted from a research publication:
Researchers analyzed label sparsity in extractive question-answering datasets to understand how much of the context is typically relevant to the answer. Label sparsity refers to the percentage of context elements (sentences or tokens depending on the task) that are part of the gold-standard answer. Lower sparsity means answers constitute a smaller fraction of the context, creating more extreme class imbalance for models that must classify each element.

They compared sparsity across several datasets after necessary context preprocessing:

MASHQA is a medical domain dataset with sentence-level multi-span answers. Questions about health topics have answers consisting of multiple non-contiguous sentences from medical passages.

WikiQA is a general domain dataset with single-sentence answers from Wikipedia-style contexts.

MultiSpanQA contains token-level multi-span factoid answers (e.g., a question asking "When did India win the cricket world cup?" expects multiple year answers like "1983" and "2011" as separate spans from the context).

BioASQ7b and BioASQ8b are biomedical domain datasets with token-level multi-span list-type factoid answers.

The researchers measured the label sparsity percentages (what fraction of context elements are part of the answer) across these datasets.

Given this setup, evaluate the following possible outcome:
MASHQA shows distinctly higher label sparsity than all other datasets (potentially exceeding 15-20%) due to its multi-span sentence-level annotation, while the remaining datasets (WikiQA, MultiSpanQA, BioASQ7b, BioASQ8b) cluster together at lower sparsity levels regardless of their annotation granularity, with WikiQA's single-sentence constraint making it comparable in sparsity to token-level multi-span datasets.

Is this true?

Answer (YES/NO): YES